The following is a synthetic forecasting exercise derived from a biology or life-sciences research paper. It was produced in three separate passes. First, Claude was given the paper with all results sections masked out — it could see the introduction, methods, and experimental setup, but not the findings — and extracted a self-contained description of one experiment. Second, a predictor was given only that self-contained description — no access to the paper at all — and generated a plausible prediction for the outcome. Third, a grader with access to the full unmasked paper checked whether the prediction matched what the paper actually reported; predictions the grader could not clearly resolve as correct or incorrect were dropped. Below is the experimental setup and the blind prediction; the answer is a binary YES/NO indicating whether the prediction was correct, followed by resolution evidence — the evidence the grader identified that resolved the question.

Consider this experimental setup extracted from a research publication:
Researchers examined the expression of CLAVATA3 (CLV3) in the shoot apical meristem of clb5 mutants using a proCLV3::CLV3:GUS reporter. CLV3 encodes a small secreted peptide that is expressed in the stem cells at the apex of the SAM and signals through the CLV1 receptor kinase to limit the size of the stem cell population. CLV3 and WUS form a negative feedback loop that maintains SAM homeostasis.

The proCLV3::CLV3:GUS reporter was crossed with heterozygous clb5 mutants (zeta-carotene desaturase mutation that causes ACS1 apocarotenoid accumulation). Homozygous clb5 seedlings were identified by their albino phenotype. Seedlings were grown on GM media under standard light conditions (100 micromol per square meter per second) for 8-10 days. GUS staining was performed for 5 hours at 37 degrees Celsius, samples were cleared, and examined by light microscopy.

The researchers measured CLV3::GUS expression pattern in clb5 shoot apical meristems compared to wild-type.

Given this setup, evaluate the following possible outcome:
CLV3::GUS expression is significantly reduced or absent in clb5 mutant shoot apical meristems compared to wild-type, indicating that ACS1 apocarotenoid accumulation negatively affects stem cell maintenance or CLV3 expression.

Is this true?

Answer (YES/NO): YES